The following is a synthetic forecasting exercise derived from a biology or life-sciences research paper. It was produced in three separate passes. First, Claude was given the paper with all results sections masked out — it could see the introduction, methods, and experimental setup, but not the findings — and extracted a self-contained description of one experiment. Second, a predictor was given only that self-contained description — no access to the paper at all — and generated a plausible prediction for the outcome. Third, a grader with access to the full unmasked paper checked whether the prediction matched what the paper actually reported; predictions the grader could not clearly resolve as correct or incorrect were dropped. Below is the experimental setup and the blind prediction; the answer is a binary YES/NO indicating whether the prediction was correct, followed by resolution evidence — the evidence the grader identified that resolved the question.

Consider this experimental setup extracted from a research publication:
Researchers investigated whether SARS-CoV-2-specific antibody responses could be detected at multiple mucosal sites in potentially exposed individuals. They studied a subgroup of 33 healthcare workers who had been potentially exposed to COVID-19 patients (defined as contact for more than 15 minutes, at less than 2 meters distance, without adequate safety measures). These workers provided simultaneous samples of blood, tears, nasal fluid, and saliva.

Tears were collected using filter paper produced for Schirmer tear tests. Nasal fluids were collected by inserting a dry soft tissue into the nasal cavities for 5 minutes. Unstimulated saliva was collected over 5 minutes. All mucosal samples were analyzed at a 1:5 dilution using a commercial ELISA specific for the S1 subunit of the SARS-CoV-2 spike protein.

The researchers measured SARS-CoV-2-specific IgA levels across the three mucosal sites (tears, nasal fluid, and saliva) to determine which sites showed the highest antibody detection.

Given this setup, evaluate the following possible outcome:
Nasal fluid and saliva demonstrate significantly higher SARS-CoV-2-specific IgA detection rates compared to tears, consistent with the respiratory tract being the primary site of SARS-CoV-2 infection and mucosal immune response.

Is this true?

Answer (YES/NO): NO